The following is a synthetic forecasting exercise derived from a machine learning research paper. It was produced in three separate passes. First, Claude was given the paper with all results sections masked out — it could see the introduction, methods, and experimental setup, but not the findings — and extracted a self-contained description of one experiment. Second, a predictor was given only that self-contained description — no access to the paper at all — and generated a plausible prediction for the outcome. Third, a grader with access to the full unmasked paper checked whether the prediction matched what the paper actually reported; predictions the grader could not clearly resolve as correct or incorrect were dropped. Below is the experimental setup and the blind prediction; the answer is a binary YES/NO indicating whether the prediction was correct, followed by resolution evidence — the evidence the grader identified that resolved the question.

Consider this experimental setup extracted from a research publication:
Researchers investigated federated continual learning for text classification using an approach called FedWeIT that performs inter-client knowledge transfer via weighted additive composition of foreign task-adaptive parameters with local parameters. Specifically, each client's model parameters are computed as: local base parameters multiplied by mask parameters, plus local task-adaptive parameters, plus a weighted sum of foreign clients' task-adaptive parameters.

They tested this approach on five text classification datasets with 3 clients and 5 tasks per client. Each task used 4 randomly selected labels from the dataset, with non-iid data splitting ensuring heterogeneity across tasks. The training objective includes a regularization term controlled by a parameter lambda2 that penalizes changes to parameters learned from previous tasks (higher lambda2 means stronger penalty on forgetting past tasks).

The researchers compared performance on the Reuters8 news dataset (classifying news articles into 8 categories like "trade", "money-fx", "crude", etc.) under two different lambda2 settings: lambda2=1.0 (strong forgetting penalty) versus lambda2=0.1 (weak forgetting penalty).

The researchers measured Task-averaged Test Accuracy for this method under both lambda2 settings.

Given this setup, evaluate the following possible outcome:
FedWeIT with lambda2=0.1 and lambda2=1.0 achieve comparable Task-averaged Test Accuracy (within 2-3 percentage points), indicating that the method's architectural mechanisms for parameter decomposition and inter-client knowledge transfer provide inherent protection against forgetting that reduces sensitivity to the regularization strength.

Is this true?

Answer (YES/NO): NO